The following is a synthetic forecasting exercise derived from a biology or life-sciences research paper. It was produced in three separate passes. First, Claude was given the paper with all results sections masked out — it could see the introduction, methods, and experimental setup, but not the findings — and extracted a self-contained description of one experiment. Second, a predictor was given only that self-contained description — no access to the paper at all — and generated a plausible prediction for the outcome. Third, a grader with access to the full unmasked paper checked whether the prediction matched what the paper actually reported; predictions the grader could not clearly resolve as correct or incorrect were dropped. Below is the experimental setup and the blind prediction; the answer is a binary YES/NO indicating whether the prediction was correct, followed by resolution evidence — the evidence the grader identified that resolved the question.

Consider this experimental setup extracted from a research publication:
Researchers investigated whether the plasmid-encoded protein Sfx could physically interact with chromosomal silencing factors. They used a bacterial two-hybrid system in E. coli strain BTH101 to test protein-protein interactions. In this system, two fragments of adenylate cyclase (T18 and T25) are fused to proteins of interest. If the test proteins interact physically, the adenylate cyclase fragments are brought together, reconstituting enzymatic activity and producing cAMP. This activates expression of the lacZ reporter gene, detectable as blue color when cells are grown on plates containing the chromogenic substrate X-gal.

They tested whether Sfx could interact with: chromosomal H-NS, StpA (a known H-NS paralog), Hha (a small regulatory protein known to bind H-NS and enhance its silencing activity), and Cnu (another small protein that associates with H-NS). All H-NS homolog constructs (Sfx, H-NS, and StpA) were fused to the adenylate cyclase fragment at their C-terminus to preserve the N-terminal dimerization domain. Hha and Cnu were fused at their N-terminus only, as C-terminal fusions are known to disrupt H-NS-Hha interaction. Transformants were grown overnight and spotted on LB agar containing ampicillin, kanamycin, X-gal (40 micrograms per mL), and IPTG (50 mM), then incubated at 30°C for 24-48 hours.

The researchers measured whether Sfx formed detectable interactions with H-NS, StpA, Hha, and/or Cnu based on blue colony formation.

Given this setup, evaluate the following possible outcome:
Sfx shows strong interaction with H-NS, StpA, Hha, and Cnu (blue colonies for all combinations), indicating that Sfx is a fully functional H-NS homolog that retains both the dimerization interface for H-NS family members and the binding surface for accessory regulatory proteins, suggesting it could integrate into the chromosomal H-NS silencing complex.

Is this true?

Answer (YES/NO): NO